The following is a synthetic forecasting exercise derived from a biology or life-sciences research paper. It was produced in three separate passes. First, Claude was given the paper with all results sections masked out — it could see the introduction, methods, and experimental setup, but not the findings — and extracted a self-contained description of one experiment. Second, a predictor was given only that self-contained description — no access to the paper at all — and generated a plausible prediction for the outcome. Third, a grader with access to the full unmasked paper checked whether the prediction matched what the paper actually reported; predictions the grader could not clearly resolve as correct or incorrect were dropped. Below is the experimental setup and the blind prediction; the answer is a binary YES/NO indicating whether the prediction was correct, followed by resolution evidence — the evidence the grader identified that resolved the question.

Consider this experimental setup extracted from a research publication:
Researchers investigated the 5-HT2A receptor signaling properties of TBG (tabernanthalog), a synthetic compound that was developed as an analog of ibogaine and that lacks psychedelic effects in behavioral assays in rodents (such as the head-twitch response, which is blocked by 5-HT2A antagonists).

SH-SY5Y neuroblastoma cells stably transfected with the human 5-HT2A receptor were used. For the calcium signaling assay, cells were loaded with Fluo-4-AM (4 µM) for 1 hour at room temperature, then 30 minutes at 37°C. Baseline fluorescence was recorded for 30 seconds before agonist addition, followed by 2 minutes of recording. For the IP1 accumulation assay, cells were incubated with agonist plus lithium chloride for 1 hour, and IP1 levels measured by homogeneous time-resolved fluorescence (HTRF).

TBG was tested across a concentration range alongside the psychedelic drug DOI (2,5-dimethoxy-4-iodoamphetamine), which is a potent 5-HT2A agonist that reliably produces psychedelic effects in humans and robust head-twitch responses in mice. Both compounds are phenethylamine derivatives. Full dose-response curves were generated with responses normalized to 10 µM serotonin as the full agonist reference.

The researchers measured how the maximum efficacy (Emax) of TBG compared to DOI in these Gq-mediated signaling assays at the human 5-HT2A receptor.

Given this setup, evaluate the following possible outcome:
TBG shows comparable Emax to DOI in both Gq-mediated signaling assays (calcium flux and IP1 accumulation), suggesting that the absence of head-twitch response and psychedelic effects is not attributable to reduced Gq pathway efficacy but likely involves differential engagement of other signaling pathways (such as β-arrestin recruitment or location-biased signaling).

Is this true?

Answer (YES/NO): NO